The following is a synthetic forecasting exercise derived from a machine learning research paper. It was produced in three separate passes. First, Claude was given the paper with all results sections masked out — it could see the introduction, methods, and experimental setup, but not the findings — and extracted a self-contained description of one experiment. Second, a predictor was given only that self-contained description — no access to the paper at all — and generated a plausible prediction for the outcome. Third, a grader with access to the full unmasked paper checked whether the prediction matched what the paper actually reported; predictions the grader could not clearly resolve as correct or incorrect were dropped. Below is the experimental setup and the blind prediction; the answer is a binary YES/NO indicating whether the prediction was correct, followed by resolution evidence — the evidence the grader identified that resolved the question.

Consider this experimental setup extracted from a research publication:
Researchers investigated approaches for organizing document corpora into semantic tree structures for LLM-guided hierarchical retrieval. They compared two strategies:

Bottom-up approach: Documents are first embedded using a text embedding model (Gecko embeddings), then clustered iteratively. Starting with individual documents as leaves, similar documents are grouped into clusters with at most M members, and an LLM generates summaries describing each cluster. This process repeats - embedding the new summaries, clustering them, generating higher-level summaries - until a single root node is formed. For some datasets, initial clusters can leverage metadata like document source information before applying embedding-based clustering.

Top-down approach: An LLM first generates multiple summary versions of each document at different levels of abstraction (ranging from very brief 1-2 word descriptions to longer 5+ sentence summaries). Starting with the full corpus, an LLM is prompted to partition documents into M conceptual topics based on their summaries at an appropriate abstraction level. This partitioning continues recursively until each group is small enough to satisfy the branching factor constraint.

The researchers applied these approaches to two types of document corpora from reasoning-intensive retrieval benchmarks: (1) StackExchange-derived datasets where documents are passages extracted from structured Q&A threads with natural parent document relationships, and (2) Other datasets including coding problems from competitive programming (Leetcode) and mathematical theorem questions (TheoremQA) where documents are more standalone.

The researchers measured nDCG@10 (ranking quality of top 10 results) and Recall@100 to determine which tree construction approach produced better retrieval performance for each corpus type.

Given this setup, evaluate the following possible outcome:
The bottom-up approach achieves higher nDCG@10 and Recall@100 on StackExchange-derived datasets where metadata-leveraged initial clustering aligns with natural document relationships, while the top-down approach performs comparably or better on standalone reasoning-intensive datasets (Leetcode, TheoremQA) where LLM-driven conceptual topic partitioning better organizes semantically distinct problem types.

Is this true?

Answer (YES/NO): YES